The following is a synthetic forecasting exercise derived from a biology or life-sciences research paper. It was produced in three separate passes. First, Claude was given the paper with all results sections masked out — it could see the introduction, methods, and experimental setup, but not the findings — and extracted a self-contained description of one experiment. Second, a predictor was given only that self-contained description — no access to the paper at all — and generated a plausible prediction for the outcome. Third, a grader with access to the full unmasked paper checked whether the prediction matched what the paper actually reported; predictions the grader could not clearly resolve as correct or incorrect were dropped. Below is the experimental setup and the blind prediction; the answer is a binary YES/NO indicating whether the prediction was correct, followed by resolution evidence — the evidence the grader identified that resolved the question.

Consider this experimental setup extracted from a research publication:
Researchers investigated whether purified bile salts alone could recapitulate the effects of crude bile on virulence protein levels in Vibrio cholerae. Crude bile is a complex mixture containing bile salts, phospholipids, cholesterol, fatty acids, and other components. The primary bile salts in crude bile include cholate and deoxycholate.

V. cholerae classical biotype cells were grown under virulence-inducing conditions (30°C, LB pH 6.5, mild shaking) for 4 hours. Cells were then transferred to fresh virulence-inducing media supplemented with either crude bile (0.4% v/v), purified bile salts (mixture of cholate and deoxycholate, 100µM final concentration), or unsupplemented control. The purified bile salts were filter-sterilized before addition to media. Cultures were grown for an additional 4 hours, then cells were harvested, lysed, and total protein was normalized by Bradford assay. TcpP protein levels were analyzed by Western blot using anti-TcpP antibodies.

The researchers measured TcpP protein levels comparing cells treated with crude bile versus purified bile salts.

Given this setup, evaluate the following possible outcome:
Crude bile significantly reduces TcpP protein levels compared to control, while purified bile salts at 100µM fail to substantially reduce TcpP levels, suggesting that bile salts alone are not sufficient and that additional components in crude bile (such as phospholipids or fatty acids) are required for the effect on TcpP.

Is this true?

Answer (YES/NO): NO